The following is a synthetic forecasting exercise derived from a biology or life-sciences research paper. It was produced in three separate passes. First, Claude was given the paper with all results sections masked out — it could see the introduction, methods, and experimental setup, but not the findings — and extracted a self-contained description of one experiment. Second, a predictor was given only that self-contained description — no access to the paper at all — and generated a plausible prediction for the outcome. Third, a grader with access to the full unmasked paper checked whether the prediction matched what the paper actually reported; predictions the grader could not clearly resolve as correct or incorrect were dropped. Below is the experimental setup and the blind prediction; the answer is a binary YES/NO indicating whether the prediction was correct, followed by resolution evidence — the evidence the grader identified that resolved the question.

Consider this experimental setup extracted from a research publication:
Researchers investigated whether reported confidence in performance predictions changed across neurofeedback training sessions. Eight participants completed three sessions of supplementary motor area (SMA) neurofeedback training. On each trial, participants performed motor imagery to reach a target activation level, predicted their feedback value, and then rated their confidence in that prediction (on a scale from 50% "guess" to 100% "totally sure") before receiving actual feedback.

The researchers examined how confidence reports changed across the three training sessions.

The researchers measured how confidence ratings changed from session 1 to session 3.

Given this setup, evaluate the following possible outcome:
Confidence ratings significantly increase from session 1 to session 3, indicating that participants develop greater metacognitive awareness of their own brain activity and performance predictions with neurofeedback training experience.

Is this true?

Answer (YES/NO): NO